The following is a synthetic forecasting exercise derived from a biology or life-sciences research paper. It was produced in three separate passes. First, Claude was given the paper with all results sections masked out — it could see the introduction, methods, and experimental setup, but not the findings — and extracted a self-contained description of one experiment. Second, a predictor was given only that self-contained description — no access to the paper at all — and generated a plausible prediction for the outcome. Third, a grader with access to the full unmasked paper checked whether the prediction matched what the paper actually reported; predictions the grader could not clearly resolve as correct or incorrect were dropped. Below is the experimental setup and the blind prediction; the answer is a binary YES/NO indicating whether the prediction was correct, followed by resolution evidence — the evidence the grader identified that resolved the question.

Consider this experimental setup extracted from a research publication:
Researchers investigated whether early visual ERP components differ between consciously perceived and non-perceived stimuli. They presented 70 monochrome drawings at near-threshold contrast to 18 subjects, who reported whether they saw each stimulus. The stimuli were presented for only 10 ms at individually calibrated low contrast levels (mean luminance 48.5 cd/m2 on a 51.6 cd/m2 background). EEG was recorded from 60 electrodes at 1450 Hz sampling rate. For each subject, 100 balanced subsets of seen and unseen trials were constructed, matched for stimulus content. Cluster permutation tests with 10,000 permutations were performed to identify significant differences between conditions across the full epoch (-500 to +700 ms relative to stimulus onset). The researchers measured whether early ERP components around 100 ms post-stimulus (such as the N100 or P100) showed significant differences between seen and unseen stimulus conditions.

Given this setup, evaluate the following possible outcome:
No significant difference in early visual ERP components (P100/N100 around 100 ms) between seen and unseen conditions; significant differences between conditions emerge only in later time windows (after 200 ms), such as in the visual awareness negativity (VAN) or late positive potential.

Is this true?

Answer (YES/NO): YES